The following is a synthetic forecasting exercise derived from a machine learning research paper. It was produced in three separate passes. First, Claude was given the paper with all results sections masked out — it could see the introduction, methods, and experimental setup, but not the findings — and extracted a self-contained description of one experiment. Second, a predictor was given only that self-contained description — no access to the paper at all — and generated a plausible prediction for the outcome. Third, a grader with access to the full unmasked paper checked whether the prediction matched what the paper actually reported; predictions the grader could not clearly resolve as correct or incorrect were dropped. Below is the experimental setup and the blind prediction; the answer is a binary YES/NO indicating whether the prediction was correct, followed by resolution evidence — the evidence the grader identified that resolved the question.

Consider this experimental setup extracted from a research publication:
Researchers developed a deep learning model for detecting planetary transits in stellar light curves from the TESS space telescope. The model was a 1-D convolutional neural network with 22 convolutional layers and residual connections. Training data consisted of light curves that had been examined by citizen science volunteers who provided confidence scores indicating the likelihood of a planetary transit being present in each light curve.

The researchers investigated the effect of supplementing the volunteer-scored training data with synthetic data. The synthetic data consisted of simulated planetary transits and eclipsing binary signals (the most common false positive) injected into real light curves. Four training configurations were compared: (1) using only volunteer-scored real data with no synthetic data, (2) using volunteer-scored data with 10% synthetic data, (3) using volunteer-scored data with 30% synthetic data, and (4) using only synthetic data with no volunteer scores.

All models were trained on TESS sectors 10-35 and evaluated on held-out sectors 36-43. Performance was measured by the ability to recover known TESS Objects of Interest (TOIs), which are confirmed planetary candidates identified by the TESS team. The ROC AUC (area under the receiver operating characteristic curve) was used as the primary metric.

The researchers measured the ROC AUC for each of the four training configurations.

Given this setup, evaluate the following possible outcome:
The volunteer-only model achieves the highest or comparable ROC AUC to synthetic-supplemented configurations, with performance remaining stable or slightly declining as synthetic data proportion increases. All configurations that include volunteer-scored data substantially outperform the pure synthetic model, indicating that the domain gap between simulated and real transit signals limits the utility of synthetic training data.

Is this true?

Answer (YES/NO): NO